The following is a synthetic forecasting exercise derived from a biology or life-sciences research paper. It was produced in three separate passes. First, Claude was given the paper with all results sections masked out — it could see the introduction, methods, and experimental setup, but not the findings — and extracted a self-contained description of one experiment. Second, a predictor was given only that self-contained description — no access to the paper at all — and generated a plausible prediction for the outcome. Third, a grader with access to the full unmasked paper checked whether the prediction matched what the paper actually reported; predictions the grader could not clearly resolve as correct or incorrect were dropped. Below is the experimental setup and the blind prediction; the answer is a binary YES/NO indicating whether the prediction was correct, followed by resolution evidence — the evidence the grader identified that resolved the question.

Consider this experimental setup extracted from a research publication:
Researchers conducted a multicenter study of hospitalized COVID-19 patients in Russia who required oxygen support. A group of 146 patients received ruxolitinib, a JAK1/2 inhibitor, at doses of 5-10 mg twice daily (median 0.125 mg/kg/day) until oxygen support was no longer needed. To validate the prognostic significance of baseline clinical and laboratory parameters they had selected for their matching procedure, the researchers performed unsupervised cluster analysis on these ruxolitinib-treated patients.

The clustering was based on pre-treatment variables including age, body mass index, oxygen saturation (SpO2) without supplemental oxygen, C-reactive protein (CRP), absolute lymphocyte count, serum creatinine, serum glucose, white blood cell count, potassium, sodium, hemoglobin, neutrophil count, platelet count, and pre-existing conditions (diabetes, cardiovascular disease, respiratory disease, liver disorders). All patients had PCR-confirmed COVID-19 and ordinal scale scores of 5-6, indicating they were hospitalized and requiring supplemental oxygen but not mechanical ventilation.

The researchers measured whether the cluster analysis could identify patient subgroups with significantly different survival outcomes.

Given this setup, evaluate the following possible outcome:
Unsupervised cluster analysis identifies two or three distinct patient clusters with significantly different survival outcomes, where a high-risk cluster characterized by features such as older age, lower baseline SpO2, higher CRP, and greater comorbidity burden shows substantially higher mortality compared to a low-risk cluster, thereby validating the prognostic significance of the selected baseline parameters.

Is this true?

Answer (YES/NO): YES